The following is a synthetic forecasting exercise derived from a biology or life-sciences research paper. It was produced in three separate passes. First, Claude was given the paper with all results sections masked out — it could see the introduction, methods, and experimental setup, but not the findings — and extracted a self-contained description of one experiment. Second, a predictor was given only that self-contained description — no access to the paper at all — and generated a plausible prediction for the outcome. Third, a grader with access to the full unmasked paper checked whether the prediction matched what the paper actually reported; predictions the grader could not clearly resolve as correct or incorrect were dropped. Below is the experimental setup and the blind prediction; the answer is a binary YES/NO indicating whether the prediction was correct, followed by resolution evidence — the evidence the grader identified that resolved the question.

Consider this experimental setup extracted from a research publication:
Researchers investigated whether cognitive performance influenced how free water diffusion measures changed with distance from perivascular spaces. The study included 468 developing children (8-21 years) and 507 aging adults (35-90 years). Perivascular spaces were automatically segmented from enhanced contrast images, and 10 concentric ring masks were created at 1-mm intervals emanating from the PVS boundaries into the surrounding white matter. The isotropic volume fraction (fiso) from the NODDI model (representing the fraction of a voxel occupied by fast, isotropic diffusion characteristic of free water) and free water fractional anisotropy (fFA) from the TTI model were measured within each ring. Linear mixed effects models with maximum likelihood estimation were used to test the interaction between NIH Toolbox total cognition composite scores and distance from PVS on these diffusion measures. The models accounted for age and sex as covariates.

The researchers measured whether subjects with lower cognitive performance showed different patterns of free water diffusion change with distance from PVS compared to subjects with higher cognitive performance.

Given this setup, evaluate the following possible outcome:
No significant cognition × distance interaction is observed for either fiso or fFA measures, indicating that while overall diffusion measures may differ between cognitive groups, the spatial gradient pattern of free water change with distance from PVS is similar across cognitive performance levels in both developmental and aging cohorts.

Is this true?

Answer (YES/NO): NO